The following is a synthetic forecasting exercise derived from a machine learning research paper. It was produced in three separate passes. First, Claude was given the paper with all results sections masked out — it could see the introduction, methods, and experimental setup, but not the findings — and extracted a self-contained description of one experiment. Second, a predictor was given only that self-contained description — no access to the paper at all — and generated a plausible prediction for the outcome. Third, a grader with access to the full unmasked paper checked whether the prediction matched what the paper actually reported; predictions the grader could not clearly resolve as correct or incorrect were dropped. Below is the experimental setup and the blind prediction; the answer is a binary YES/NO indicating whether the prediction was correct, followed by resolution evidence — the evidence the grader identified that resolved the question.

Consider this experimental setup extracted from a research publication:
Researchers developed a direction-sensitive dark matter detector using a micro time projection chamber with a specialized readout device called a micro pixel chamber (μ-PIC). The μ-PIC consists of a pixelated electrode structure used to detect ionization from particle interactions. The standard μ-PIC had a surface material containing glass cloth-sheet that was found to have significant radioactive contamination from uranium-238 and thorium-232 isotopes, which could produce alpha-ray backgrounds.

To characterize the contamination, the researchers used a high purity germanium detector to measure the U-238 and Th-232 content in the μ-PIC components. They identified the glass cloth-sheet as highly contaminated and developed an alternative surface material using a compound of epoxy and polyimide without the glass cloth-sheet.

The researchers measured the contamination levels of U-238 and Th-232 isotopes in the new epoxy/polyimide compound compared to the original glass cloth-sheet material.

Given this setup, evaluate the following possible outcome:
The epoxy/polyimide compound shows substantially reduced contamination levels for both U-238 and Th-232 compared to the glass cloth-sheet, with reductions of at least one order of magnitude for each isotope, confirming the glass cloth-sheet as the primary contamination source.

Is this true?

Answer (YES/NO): YES